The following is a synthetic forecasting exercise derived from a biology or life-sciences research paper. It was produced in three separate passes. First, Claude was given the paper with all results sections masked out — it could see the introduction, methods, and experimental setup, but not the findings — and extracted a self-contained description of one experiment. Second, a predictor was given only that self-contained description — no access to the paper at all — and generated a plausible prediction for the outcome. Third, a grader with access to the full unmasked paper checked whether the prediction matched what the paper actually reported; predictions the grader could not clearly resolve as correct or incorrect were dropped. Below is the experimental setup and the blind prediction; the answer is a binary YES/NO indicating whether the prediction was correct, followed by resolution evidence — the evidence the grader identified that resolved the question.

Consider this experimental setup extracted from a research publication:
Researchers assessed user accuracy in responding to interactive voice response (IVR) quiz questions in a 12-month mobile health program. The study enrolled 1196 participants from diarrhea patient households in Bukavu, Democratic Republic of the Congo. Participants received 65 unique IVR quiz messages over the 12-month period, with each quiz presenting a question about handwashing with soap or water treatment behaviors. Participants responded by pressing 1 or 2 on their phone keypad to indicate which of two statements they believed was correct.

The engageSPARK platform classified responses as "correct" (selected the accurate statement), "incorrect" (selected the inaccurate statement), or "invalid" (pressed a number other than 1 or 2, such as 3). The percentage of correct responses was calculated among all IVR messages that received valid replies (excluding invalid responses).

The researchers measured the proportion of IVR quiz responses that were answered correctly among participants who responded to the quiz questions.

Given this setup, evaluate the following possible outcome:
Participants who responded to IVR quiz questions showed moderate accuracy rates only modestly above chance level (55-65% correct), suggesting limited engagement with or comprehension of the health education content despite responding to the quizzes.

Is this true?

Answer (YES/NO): YES